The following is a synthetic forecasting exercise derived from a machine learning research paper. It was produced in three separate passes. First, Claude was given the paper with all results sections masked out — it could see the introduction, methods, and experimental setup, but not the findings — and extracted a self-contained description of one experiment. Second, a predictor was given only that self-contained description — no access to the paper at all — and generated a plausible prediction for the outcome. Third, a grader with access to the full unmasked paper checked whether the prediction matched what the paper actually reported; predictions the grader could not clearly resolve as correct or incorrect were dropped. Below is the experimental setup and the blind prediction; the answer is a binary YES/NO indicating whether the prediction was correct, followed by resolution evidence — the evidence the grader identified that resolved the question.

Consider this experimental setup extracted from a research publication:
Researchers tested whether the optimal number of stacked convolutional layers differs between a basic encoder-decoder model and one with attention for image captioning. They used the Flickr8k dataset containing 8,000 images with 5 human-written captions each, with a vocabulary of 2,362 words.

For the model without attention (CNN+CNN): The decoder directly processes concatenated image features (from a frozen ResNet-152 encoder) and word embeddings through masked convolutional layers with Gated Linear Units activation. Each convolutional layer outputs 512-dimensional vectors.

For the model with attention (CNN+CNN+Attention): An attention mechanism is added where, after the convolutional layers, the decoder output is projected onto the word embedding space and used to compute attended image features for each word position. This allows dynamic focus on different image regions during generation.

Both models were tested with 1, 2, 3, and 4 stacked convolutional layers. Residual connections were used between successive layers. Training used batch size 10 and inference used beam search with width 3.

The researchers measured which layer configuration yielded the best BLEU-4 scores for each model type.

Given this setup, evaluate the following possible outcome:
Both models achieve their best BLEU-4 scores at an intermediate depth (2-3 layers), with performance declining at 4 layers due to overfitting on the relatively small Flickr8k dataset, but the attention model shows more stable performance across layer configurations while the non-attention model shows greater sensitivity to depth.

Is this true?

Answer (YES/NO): NO